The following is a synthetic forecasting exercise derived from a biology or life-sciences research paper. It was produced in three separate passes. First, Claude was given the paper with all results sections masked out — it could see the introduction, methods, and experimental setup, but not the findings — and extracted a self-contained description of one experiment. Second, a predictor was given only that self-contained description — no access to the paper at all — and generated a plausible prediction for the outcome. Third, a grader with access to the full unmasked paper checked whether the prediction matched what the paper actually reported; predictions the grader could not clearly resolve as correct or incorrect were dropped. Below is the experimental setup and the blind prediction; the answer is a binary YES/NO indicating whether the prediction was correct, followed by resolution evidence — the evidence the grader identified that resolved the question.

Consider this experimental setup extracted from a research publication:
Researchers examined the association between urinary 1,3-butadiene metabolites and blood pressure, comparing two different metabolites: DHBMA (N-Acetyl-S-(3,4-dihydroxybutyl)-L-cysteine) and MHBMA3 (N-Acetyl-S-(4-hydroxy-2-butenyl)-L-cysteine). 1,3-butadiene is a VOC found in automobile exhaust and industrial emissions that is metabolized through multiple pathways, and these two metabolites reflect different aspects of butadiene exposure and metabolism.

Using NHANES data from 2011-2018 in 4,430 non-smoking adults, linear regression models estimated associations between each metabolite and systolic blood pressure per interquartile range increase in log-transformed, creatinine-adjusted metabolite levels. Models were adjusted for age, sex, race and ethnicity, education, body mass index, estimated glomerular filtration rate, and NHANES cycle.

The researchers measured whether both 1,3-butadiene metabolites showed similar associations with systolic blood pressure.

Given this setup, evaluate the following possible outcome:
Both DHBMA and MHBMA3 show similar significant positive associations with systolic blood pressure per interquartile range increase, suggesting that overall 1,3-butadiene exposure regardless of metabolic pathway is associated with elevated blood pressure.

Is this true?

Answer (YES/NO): NO